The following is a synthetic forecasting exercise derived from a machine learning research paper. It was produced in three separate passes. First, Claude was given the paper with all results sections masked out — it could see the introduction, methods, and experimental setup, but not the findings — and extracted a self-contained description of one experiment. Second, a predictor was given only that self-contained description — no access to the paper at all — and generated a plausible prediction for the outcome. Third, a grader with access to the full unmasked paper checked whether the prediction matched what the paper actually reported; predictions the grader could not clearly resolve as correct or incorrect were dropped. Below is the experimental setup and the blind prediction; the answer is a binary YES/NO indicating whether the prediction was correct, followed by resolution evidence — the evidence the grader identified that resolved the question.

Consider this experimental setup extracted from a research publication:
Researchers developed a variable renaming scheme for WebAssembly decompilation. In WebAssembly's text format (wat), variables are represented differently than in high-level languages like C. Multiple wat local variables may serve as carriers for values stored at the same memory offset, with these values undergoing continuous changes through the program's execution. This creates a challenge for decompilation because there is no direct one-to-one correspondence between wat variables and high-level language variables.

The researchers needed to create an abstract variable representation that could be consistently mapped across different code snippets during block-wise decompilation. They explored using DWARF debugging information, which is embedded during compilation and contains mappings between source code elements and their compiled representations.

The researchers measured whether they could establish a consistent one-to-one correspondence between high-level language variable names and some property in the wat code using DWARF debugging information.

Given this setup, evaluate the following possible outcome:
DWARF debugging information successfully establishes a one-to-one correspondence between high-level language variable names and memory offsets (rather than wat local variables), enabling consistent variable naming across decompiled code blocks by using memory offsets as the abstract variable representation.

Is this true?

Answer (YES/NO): YES